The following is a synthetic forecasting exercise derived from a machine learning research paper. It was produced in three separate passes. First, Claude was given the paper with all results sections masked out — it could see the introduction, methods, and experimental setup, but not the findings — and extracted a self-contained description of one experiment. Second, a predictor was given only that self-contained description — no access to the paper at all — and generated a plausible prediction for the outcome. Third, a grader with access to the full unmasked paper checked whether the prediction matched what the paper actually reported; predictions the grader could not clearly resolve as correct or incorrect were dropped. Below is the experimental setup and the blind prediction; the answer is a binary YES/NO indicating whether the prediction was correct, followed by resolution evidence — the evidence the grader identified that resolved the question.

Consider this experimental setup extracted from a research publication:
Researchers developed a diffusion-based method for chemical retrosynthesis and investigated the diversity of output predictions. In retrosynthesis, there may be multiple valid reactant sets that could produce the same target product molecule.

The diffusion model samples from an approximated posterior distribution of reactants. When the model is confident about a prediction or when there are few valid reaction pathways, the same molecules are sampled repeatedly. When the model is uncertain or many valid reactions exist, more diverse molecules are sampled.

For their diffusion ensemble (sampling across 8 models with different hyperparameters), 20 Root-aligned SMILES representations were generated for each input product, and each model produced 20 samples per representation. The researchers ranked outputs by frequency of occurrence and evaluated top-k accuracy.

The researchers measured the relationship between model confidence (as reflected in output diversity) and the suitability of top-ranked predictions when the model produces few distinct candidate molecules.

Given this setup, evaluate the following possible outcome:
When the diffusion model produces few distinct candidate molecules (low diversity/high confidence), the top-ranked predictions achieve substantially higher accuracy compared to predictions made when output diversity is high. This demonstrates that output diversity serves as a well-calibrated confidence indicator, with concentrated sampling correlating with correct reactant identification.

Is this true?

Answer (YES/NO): YES